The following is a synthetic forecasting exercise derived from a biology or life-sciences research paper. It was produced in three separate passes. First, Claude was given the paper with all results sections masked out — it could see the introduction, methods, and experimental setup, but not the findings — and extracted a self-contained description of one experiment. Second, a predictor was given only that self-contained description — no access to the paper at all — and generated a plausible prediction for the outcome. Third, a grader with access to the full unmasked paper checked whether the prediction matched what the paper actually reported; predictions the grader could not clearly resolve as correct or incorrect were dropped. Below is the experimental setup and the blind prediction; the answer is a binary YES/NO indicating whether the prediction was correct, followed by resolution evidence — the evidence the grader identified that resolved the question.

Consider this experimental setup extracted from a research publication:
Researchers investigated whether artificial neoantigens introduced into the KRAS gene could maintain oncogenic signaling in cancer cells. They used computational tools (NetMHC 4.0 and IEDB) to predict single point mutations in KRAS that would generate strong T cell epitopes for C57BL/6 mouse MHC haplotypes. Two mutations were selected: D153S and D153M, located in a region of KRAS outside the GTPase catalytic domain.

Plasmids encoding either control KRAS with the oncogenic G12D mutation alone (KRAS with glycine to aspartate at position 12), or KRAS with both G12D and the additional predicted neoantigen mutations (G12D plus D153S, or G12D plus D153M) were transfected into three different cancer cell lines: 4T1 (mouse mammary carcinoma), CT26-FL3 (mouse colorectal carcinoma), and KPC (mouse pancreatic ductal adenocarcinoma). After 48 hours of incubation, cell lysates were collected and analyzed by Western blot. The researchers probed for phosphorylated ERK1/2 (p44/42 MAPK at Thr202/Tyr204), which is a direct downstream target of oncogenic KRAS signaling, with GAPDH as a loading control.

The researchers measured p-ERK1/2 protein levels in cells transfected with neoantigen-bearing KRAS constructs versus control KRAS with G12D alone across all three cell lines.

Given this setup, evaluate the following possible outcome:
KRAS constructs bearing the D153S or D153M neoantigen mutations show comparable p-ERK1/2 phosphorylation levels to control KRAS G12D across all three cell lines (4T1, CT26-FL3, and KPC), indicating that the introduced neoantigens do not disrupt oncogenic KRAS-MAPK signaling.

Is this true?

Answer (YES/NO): YES